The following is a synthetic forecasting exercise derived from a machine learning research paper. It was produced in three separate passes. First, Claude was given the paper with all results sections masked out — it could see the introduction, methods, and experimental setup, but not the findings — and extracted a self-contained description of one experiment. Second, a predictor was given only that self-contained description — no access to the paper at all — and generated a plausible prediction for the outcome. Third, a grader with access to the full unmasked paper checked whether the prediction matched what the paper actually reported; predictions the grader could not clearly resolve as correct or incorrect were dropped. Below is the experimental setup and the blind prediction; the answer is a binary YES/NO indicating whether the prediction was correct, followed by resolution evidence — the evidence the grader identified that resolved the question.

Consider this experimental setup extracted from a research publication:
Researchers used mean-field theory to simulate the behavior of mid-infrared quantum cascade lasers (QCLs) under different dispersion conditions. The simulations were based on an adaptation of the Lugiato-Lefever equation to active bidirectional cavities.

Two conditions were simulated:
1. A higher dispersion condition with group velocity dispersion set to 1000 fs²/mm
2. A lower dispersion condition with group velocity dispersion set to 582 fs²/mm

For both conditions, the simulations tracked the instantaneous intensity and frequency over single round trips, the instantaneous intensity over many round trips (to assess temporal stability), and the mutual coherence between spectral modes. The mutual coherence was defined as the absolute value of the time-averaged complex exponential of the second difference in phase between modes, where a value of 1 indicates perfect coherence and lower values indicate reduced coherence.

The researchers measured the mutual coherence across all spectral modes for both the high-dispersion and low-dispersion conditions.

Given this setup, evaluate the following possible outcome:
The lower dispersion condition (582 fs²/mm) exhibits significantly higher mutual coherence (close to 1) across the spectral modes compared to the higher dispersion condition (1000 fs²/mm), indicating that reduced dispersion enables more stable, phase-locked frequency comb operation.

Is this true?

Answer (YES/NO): NO